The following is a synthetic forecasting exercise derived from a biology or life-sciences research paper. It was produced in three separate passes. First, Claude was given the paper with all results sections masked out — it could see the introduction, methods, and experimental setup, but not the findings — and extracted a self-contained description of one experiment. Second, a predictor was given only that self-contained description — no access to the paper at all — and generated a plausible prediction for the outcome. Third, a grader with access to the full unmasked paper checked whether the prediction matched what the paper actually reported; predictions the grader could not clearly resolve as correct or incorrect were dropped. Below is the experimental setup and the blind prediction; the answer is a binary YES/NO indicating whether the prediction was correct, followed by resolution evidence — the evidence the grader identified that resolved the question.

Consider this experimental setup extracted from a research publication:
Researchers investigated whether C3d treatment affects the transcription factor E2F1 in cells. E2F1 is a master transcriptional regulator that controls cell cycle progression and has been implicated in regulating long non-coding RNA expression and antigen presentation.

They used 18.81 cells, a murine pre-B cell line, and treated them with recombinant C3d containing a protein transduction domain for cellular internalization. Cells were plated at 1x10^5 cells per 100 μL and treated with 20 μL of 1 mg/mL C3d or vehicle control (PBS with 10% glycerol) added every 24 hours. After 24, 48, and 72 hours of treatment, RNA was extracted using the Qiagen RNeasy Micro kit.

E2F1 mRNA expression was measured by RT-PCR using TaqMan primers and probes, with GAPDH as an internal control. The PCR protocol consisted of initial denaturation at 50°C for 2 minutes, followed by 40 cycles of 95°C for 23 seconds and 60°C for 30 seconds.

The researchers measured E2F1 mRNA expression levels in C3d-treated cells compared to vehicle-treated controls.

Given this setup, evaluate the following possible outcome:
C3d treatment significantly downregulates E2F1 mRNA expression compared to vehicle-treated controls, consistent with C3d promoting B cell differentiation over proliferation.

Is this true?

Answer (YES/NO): NO